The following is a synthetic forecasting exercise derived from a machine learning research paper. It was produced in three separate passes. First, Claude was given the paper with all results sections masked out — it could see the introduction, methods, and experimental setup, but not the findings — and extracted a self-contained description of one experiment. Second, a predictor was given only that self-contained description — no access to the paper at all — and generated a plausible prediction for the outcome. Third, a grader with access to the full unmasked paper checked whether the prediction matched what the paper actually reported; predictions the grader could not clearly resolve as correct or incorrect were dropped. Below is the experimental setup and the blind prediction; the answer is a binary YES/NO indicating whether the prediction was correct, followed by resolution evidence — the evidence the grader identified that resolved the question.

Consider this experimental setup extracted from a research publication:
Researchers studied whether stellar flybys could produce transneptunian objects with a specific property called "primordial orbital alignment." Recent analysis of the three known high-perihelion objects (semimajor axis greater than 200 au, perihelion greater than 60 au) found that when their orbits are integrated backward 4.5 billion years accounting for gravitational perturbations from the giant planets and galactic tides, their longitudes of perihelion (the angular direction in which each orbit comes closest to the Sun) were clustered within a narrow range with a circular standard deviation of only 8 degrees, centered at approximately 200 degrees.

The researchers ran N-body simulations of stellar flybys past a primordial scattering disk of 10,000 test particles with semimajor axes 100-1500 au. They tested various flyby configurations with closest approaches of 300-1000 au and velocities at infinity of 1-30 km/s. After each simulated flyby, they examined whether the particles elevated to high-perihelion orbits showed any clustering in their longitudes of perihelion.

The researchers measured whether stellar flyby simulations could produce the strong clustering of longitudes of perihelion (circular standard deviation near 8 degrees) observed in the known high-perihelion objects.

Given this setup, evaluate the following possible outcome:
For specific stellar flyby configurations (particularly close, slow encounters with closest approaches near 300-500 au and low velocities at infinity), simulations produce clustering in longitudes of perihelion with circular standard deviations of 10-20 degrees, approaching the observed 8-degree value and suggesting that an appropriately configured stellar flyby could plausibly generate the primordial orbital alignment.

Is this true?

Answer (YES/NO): NO